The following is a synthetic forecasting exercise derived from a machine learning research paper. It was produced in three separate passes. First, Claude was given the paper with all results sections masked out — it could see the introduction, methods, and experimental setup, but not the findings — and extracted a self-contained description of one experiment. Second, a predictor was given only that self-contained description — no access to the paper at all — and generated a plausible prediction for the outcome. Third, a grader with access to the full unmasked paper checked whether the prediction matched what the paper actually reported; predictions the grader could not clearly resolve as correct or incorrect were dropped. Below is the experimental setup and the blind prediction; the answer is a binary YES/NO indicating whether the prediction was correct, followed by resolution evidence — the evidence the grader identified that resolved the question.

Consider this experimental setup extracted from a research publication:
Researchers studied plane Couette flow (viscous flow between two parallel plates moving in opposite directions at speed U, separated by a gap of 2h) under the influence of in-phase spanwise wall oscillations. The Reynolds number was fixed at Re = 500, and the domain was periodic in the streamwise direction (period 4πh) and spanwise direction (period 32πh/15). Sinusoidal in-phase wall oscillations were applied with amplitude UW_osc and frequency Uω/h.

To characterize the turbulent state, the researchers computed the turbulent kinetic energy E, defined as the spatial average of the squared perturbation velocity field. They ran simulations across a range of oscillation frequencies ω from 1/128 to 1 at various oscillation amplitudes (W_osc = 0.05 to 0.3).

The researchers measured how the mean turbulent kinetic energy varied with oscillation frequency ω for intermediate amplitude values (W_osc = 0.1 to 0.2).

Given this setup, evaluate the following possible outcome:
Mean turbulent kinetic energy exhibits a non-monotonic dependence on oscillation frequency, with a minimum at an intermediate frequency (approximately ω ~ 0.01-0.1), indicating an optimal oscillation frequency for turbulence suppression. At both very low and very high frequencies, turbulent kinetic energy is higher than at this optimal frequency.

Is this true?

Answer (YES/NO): YES